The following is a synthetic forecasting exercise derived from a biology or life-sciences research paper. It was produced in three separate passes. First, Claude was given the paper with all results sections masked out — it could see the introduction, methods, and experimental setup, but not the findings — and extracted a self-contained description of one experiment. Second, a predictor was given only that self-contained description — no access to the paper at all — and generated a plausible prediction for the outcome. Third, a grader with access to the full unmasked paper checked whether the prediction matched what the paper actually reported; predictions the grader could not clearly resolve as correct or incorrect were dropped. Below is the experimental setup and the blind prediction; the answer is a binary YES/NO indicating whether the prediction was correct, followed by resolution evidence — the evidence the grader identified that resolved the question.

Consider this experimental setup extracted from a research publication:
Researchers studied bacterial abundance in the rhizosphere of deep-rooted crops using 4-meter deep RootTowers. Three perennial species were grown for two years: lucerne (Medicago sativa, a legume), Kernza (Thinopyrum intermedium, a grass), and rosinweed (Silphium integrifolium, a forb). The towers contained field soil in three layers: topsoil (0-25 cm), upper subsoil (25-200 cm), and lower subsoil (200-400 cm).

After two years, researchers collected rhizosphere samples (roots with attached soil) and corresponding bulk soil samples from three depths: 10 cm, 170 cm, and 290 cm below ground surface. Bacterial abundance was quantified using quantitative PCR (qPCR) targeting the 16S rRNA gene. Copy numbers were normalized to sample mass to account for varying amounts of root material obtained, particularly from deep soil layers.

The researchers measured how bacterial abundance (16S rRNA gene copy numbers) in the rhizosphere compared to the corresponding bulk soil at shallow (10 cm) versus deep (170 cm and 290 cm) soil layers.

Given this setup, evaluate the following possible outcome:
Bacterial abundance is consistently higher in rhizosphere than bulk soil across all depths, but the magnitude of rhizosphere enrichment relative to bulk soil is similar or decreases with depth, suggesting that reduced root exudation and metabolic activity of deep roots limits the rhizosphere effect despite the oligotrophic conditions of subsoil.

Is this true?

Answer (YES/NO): NO